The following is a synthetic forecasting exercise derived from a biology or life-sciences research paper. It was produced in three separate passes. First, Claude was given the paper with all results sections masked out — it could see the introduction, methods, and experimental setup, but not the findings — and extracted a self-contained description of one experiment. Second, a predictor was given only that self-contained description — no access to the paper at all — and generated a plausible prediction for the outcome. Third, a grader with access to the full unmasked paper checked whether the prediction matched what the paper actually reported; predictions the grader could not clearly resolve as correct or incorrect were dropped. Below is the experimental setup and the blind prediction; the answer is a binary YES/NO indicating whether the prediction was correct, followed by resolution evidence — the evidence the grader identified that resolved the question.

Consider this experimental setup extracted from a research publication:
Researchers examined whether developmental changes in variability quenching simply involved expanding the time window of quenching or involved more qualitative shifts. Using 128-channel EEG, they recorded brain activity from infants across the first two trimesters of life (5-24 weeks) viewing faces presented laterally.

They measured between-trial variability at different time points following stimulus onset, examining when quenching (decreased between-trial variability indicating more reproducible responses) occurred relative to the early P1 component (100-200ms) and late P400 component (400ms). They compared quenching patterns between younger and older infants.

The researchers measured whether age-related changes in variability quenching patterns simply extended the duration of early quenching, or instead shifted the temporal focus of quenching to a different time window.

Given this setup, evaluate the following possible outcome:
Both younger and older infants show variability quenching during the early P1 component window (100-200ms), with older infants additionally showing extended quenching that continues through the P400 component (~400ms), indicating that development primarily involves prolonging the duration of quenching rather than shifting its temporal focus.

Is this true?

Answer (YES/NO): NO